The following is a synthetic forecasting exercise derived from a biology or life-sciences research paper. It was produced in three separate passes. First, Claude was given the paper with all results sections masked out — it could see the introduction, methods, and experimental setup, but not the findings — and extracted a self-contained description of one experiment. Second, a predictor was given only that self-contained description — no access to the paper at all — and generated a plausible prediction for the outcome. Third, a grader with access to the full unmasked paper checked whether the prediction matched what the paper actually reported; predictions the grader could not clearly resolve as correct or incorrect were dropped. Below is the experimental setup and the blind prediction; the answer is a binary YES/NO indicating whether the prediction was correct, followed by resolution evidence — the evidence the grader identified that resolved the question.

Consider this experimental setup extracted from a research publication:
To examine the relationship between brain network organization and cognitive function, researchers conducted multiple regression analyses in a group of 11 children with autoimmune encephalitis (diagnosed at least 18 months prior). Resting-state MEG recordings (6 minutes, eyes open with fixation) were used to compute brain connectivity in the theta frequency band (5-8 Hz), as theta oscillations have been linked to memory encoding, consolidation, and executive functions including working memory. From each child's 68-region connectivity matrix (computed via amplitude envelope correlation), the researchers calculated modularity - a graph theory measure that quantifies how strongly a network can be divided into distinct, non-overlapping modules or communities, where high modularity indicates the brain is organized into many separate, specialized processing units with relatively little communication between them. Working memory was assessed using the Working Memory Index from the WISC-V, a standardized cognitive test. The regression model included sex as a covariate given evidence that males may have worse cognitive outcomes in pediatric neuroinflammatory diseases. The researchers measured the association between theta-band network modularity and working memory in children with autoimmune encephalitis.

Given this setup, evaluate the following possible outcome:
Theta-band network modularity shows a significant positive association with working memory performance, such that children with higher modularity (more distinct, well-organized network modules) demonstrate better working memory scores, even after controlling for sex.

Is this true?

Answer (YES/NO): NO